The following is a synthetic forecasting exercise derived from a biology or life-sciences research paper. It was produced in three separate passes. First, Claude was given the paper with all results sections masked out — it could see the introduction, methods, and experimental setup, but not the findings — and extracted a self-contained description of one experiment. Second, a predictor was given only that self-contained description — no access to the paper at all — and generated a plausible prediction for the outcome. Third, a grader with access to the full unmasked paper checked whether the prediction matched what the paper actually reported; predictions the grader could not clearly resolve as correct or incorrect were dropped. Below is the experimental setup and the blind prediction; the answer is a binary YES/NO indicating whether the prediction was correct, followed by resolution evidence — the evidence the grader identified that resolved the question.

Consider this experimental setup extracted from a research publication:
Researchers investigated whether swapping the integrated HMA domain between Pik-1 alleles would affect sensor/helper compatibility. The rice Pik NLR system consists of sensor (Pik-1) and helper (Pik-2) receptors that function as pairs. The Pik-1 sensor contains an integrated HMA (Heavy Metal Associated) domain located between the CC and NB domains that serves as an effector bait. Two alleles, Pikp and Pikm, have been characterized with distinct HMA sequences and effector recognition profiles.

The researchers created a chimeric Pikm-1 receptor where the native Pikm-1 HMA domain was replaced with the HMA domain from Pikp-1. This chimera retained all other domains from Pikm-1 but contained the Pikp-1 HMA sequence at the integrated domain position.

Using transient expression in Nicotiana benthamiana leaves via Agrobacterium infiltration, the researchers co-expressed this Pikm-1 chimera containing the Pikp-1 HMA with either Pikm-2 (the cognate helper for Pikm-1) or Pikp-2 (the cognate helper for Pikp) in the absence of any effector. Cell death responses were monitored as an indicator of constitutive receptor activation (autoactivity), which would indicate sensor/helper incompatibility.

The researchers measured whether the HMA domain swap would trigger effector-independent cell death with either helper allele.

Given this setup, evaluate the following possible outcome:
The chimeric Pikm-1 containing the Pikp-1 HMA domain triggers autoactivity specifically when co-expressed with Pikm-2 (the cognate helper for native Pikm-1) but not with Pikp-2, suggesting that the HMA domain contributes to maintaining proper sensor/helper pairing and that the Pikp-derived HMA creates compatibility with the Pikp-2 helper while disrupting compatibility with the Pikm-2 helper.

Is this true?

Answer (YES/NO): YES